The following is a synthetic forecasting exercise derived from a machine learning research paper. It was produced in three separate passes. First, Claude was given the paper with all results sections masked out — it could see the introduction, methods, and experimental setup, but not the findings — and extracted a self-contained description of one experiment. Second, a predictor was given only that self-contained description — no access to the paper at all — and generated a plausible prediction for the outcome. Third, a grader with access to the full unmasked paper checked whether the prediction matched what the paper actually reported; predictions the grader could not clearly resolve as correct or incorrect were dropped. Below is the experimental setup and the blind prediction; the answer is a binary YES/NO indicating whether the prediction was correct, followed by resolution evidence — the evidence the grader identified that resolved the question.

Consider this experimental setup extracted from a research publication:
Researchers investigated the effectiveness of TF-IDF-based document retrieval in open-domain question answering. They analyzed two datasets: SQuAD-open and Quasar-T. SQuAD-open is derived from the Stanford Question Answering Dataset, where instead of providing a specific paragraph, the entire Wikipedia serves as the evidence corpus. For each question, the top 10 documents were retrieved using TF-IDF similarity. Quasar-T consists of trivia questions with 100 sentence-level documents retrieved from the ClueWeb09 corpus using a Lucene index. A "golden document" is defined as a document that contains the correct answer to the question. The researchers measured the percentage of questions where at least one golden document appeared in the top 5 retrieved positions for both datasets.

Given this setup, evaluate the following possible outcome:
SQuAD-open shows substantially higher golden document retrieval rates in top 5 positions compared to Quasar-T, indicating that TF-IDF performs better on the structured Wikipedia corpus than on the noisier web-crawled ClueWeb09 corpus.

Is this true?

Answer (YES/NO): NO